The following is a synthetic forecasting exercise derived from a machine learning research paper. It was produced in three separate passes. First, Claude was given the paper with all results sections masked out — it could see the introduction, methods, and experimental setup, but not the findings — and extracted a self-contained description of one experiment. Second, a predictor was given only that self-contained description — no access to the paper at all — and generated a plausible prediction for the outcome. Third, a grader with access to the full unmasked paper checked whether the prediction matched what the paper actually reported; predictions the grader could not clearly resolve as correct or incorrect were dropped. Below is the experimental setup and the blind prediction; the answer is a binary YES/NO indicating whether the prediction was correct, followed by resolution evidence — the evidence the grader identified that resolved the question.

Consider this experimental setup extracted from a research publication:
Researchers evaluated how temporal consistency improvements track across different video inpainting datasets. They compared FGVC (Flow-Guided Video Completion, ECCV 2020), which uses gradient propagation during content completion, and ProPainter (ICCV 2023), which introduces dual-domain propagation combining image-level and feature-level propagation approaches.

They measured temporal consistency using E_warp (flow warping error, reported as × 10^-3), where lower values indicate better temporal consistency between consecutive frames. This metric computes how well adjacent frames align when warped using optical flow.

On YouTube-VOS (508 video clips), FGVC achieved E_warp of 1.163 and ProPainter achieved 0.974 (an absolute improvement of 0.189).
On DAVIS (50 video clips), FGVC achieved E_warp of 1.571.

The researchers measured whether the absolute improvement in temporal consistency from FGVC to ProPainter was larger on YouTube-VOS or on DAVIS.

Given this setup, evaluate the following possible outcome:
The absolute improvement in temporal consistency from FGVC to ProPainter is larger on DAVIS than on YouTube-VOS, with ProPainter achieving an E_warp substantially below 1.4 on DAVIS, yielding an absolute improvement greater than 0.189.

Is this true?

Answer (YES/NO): YES